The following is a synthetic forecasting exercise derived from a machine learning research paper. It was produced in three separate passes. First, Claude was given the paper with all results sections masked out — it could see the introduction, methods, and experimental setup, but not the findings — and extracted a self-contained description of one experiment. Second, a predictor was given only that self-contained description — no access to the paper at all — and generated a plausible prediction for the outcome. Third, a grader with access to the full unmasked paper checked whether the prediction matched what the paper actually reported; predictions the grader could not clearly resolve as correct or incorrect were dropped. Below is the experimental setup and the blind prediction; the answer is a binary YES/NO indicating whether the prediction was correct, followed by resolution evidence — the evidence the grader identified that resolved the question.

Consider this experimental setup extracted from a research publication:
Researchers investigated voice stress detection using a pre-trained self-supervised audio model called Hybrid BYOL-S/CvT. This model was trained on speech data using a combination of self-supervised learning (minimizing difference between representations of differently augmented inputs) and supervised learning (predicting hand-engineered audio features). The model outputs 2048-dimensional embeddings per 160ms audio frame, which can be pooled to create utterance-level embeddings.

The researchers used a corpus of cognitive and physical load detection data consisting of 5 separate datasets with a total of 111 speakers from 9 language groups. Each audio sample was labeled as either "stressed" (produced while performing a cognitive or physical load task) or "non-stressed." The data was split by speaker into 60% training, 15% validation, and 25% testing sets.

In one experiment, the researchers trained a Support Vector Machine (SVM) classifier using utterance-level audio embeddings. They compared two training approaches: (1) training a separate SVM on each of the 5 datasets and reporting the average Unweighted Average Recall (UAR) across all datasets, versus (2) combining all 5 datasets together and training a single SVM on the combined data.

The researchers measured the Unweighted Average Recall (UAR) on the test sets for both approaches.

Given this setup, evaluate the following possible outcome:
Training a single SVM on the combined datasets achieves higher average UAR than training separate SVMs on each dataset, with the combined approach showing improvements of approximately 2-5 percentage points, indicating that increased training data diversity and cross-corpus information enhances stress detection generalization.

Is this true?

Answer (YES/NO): NO